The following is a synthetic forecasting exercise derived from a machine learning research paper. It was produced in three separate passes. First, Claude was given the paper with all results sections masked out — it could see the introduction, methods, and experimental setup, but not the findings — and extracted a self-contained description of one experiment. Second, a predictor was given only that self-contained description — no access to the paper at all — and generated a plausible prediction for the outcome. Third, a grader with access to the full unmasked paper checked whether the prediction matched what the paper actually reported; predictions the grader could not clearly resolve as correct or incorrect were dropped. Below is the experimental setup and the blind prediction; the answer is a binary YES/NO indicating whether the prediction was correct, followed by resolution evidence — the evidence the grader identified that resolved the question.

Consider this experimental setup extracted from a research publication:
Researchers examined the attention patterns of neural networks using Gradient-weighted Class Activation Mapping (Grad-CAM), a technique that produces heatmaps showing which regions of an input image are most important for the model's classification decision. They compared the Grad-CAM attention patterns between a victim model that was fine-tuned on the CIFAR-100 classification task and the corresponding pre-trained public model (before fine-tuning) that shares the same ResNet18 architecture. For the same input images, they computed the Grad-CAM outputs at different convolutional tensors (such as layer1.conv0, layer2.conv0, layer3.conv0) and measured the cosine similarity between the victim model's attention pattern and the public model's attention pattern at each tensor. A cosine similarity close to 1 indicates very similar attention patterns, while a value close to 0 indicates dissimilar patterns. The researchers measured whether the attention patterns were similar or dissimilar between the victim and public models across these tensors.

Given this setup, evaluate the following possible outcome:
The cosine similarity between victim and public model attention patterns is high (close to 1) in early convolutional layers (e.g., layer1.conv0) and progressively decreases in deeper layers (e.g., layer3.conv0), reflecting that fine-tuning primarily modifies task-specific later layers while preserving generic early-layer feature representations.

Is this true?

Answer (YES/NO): NO